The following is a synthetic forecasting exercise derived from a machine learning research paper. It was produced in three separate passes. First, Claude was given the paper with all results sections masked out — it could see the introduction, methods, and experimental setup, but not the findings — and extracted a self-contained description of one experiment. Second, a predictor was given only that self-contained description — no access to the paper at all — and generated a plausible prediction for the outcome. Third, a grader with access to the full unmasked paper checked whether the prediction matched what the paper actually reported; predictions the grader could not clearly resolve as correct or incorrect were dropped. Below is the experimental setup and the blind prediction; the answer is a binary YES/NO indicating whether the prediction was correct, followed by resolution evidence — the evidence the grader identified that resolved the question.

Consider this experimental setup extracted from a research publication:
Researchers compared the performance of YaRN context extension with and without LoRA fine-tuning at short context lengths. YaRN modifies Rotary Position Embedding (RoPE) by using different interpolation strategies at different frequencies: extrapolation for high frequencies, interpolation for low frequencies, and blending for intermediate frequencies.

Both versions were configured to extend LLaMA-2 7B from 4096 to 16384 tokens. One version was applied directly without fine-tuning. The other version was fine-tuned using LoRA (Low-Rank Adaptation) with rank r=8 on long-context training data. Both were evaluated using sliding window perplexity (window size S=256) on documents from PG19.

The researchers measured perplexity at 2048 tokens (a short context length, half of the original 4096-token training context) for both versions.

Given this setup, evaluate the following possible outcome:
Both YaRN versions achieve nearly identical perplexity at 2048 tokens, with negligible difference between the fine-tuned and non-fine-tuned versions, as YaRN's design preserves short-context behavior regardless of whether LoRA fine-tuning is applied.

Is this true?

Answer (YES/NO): NO